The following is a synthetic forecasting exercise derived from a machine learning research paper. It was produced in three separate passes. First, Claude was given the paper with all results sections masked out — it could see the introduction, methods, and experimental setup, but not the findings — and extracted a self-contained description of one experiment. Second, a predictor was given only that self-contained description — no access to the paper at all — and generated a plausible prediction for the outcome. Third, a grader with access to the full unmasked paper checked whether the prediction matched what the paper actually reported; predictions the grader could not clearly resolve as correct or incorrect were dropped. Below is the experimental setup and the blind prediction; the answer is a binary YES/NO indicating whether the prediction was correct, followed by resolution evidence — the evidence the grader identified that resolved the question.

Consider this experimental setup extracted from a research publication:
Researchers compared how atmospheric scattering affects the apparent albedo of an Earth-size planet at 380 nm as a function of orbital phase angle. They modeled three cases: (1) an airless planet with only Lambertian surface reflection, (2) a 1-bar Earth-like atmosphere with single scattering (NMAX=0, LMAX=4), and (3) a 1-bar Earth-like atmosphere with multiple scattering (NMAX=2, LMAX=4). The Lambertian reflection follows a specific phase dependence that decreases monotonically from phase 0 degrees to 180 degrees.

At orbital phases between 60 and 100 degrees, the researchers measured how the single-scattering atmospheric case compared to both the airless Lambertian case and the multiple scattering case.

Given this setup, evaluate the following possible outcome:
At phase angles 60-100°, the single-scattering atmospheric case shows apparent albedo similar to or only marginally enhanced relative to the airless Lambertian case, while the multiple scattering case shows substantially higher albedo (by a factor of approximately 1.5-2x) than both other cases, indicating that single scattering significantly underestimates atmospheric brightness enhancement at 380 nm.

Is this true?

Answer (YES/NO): NO